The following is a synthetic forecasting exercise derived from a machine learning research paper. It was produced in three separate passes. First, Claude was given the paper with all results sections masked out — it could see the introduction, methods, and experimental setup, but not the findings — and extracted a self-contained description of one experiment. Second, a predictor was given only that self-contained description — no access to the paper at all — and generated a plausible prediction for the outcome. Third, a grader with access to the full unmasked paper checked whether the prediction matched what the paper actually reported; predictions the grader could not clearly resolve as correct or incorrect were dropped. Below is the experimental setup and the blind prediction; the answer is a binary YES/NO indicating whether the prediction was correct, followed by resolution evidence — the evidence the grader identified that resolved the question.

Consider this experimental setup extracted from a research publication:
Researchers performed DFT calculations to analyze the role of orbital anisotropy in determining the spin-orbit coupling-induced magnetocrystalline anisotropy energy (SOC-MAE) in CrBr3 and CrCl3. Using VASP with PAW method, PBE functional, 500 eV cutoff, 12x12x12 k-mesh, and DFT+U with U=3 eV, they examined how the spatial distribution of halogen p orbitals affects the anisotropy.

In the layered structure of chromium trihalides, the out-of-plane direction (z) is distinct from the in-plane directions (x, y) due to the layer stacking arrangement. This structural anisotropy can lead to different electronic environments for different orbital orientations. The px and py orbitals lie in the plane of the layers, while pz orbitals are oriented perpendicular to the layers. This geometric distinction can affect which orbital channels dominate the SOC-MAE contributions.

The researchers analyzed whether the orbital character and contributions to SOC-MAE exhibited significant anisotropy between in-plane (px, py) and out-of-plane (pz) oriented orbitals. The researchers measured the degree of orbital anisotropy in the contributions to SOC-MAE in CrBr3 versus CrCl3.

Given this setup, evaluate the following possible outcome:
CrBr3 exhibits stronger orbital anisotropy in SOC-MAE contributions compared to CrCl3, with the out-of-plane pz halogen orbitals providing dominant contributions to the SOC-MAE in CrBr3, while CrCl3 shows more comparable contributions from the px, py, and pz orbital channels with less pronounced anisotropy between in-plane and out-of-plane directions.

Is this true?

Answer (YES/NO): NO